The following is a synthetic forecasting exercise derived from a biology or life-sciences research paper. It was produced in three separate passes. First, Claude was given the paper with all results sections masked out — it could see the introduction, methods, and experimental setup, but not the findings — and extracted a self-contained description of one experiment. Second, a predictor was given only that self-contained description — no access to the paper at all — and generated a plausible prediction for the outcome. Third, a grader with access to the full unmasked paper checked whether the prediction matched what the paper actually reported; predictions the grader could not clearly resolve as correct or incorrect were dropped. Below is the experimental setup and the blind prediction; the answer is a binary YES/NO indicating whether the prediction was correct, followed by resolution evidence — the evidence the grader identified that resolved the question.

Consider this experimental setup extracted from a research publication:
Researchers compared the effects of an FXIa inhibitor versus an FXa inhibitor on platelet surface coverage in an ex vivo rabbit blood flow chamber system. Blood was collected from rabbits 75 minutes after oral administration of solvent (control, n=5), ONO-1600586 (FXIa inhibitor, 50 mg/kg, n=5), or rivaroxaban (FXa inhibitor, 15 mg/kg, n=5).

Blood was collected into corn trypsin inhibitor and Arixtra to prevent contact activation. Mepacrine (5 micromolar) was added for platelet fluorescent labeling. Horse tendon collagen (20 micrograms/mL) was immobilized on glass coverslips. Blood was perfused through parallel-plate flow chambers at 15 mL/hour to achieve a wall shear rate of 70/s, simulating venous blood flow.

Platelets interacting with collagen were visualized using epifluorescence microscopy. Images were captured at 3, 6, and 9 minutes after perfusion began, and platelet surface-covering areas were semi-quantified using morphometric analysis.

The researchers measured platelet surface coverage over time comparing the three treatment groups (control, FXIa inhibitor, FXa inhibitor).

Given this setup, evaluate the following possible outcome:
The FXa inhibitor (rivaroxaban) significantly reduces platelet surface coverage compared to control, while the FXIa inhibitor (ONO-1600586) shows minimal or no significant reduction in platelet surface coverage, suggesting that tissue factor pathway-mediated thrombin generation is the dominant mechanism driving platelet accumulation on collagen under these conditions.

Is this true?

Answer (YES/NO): NO